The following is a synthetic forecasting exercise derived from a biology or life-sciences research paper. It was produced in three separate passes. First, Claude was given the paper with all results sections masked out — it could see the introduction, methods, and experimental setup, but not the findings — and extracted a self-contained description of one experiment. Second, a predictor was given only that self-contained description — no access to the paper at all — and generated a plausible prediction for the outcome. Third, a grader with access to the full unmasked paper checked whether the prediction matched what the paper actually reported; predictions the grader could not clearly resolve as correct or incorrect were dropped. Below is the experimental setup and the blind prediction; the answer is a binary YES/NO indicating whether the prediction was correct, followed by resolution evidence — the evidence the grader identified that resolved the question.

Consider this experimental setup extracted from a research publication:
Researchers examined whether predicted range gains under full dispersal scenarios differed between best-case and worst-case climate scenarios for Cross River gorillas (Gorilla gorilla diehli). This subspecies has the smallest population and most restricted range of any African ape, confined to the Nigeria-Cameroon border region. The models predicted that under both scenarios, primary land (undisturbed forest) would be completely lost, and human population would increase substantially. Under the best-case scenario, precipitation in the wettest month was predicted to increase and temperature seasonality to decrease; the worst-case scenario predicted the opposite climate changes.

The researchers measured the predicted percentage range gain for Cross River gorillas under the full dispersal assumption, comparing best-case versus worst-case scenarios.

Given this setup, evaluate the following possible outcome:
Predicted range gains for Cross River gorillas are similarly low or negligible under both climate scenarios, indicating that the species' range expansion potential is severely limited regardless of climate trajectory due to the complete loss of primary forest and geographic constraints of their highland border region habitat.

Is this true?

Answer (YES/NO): NO